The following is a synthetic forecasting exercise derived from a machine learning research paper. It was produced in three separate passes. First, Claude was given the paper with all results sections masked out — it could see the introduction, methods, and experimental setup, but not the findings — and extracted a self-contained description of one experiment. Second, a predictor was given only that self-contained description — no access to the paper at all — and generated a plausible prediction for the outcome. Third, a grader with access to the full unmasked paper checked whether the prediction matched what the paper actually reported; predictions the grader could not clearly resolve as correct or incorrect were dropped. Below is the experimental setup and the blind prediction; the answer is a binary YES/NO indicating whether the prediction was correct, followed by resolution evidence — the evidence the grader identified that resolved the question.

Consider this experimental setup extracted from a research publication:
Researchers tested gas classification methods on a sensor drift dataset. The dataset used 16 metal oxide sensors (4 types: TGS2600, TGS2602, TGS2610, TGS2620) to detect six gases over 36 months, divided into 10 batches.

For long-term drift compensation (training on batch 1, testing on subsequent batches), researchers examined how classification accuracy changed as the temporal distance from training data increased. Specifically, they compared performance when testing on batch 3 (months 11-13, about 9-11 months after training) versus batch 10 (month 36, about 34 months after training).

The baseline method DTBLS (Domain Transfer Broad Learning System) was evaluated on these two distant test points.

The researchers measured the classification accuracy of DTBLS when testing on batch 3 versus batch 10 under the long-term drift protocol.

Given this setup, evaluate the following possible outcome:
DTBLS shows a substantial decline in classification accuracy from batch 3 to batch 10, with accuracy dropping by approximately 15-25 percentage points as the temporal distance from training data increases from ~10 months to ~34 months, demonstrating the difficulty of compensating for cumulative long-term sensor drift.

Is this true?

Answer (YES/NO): NO